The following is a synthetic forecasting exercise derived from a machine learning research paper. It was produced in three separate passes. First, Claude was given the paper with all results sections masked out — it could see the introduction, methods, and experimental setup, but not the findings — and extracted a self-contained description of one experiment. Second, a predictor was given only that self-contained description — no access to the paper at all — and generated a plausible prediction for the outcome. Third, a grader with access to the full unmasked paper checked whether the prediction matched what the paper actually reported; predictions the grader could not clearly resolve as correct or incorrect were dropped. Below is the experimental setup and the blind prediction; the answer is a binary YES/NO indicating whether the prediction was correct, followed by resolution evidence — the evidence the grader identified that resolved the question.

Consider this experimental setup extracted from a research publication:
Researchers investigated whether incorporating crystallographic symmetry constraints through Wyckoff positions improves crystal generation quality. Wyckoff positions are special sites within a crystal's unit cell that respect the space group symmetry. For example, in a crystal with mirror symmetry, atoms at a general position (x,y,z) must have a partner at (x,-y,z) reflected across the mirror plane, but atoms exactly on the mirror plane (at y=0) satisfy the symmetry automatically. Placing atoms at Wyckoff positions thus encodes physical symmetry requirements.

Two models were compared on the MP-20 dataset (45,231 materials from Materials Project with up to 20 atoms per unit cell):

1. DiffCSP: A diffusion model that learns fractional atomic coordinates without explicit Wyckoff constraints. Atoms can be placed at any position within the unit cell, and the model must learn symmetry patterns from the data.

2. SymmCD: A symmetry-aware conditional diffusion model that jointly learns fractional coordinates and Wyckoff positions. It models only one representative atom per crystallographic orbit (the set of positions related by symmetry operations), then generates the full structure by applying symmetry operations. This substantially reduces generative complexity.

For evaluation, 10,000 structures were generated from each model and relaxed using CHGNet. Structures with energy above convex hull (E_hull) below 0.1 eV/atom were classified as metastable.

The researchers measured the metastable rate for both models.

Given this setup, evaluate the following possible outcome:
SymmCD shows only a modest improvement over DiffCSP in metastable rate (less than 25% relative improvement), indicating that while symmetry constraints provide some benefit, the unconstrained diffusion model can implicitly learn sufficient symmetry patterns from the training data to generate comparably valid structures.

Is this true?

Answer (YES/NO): YES